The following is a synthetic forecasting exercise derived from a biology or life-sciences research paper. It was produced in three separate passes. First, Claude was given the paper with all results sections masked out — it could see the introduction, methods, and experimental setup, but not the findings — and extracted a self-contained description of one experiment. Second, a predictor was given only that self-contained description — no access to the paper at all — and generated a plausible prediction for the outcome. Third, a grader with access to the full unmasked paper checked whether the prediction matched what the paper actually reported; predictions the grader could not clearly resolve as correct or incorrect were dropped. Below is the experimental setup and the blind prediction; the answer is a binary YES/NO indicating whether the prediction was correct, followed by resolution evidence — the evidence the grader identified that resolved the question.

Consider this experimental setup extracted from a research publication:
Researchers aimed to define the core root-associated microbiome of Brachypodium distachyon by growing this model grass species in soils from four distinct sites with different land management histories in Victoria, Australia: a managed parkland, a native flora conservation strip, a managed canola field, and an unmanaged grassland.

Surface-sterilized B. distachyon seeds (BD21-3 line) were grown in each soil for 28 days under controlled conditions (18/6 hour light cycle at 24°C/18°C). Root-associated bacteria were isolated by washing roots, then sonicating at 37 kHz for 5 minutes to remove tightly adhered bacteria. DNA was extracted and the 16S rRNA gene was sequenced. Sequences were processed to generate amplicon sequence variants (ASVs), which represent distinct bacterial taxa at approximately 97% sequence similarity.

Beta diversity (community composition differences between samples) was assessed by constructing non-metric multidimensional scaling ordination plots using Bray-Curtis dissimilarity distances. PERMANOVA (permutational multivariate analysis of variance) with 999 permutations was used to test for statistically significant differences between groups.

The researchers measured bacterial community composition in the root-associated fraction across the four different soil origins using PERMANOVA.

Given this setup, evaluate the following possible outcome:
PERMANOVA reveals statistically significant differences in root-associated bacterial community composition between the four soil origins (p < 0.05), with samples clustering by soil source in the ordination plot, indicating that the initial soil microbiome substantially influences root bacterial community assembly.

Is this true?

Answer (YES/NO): YES